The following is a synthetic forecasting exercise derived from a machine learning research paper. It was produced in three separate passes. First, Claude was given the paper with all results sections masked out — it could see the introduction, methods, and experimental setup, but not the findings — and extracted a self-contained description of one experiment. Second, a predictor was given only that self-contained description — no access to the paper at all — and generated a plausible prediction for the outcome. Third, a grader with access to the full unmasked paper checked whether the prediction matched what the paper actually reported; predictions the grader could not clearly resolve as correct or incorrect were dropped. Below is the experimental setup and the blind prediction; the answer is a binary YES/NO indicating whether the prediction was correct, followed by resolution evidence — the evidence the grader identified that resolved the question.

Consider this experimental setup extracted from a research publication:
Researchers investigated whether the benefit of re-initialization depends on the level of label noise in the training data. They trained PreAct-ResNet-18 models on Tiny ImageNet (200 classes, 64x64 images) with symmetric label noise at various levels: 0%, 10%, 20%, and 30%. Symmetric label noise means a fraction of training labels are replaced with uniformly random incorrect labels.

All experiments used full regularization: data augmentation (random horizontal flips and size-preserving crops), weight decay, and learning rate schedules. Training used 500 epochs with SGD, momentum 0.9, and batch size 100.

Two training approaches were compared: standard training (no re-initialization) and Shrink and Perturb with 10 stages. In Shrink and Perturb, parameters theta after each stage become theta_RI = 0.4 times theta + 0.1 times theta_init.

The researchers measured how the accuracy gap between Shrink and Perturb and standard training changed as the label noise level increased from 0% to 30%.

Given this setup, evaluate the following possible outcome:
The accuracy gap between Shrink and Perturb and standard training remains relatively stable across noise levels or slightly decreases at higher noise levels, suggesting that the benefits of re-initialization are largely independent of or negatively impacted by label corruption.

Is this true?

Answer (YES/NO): NO